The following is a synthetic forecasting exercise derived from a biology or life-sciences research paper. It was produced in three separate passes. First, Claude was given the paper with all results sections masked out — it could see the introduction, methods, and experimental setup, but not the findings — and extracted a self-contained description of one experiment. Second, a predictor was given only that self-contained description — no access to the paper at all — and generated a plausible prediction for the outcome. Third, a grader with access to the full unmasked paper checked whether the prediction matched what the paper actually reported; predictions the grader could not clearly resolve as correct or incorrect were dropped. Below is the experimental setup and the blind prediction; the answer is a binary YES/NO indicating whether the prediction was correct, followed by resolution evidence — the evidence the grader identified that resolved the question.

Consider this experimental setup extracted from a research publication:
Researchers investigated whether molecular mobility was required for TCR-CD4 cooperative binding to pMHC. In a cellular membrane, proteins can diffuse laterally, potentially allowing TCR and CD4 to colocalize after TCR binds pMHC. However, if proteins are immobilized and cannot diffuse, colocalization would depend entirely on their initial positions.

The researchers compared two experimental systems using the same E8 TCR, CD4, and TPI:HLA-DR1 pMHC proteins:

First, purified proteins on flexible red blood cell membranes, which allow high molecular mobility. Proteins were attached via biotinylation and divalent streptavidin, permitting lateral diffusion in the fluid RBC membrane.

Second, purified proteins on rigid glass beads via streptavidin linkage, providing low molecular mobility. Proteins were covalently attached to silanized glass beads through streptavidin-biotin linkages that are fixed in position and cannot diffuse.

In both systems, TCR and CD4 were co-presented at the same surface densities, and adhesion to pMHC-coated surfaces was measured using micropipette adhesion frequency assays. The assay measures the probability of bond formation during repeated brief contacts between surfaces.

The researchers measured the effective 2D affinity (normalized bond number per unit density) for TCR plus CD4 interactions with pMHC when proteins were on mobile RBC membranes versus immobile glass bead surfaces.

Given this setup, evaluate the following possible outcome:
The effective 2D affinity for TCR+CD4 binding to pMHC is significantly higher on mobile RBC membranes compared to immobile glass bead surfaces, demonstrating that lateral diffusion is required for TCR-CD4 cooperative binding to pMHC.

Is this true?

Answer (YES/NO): YES